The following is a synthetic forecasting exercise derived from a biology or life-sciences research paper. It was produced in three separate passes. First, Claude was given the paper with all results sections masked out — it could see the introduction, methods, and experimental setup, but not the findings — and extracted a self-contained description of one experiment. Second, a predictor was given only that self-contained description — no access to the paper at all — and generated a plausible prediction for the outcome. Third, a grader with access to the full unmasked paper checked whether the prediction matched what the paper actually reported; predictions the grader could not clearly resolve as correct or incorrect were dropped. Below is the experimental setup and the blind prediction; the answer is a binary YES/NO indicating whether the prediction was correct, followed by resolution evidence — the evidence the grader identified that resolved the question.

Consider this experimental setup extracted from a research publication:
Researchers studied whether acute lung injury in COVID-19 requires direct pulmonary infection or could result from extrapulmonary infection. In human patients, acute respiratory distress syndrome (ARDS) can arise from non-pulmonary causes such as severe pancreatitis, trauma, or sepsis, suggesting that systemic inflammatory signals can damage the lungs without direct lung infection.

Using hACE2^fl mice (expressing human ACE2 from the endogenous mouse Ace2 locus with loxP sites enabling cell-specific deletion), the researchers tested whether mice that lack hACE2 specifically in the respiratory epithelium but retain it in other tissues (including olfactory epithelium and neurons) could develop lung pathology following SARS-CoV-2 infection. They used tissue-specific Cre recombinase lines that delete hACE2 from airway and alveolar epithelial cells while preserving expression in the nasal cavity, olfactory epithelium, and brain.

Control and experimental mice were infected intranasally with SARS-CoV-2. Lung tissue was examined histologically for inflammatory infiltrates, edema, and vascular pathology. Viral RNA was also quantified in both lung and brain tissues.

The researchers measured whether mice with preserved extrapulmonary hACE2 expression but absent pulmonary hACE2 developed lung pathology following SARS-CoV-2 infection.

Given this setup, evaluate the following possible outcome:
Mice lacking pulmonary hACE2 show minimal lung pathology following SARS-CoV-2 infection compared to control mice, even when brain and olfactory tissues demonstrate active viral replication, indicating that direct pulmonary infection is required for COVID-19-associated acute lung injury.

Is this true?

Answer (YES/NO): NO